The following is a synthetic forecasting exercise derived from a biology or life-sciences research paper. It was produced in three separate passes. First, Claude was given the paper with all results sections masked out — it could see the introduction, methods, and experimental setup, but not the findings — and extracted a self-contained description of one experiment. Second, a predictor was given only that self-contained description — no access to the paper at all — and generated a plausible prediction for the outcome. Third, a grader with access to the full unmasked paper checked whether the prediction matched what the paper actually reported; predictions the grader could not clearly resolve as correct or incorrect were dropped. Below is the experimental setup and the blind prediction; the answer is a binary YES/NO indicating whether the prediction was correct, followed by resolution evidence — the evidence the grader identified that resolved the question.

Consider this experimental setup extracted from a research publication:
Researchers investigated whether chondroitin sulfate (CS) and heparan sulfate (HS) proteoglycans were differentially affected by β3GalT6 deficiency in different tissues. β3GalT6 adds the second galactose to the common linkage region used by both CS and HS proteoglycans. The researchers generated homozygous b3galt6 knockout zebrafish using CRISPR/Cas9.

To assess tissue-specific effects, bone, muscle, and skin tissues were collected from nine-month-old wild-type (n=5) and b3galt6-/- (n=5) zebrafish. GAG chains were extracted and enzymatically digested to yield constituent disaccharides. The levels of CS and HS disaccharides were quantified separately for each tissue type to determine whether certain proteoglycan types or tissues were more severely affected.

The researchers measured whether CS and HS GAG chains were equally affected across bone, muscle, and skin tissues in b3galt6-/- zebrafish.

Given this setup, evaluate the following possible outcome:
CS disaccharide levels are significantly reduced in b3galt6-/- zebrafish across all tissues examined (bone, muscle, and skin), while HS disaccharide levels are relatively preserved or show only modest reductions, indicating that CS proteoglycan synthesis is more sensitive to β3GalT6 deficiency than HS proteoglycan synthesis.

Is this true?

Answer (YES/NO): NO